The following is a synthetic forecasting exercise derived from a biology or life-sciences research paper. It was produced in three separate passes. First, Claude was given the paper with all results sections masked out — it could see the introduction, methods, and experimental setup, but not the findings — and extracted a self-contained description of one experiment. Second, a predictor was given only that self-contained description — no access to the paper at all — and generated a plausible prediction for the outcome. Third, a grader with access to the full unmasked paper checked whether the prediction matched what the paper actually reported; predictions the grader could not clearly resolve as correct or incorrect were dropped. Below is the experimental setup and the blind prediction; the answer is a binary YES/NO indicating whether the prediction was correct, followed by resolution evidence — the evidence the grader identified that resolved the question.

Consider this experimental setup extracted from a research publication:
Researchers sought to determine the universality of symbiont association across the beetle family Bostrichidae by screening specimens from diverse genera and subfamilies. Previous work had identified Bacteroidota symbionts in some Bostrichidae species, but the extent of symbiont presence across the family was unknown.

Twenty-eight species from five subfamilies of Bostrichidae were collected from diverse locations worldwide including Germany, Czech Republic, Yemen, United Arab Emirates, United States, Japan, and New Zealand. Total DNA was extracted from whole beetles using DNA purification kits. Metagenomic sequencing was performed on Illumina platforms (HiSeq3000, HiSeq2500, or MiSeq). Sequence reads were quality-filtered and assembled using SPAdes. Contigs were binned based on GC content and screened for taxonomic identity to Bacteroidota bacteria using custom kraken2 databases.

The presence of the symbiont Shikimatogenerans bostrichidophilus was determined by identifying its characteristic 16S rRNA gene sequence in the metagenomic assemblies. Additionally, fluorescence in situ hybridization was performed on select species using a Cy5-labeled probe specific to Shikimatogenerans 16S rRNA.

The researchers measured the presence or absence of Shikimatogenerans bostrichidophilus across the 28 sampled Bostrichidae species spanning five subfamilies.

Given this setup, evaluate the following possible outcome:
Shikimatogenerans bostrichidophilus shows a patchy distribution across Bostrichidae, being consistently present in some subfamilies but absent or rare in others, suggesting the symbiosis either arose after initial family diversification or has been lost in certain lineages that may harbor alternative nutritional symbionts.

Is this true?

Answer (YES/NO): NO